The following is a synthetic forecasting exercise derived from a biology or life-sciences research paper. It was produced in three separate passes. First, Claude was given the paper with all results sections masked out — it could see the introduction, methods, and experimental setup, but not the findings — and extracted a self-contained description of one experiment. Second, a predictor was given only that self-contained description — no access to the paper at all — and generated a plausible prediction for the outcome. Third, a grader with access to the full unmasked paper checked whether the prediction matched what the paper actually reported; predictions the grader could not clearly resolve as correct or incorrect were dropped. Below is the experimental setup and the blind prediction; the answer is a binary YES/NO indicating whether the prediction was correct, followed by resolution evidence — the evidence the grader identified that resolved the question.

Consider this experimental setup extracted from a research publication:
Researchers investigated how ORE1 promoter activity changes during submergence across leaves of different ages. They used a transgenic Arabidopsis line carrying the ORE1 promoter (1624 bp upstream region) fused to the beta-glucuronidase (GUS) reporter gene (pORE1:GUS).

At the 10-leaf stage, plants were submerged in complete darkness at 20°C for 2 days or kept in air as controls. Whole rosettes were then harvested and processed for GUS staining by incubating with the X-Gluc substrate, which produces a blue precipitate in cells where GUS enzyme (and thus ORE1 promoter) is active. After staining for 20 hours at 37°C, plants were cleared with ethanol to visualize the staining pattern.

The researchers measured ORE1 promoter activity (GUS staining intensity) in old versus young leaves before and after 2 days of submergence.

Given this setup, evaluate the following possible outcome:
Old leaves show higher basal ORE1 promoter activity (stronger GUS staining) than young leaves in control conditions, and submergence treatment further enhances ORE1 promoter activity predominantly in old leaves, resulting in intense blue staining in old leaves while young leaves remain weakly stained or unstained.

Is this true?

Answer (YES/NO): NO